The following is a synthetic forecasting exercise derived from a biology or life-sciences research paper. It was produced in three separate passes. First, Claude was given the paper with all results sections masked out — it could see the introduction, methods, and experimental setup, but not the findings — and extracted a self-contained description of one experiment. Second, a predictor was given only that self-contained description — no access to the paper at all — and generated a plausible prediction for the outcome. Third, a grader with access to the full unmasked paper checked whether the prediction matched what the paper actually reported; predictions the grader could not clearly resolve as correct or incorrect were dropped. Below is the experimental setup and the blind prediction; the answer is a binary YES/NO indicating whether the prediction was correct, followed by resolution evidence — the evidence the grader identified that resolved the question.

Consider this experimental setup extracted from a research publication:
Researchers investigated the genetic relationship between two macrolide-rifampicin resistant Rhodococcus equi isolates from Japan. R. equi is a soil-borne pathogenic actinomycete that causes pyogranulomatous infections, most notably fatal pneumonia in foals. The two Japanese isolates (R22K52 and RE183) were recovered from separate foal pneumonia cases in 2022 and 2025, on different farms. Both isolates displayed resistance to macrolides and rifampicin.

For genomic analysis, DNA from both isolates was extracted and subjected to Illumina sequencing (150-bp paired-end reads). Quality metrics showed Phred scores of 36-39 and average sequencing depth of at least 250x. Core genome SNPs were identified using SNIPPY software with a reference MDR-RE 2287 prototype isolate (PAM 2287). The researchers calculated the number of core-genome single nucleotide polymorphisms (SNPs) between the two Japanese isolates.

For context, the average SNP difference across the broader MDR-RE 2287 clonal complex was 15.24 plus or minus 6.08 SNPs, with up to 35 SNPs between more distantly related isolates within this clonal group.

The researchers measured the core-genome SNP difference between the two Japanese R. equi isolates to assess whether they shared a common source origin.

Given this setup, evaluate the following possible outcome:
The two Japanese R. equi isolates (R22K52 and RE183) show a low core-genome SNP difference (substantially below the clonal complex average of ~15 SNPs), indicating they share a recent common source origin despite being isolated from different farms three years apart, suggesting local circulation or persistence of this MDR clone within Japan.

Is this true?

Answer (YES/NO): YES